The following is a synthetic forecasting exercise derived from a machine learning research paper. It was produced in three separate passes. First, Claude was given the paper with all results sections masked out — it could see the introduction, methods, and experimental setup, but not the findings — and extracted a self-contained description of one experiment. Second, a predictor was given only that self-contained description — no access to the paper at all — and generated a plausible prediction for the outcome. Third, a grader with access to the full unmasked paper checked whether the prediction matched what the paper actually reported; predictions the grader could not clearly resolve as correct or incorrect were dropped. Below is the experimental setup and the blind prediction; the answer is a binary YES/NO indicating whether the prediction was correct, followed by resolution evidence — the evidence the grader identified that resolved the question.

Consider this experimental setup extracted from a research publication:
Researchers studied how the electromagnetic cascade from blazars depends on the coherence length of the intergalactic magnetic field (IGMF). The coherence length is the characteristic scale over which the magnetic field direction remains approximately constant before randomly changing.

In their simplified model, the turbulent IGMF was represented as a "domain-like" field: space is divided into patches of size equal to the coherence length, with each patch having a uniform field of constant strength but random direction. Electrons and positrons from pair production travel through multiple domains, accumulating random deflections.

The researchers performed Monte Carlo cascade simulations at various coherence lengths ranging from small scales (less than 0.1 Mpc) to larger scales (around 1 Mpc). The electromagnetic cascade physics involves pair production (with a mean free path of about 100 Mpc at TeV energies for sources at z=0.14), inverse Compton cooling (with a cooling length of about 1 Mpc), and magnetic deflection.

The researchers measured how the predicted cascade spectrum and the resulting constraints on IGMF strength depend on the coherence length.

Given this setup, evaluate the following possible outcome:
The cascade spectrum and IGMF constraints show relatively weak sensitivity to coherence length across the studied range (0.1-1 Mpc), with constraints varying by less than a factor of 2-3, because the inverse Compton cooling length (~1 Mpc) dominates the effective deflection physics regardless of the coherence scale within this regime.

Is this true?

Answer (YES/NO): YES